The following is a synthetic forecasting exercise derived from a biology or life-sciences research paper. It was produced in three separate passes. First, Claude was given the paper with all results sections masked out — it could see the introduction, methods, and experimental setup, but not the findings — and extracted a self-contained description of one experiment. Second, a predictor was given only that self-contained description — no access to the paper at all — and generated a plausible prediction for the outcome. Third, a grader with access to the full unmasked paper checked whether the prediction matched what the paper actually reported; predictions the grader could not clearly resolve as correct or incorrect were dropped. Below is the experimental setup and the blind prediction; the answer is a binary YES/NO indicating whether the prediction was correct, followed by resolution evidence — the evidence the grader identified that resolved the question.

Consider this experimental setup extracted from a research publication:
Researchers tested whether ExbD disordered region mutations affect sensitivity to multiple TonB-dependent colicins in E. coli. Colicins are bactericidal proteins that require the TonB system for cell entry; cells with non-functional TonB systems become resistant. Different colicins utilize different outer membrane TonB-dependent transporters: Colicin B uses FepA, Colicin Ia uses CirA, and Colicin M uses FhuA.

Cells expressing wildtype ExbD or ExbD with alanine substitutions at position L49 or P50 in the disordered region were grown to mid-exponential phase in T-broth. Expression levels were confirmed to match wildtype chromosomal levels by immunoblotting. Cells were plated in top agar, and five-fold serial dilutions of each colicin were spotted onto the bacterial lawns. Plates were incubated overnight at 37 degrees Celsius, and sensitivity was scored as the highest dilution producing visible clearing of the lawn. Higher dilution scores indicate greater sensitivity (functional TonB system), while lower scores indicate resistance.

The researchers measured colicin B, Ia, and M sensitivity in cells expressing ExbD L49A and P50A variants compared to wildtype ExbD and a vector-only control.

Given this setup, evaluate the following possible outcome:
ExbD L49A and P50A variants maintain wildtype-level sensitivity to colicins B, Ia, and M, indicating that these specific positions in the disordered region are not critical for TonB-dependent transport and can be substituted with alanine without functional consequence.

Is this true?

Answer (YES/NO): NO